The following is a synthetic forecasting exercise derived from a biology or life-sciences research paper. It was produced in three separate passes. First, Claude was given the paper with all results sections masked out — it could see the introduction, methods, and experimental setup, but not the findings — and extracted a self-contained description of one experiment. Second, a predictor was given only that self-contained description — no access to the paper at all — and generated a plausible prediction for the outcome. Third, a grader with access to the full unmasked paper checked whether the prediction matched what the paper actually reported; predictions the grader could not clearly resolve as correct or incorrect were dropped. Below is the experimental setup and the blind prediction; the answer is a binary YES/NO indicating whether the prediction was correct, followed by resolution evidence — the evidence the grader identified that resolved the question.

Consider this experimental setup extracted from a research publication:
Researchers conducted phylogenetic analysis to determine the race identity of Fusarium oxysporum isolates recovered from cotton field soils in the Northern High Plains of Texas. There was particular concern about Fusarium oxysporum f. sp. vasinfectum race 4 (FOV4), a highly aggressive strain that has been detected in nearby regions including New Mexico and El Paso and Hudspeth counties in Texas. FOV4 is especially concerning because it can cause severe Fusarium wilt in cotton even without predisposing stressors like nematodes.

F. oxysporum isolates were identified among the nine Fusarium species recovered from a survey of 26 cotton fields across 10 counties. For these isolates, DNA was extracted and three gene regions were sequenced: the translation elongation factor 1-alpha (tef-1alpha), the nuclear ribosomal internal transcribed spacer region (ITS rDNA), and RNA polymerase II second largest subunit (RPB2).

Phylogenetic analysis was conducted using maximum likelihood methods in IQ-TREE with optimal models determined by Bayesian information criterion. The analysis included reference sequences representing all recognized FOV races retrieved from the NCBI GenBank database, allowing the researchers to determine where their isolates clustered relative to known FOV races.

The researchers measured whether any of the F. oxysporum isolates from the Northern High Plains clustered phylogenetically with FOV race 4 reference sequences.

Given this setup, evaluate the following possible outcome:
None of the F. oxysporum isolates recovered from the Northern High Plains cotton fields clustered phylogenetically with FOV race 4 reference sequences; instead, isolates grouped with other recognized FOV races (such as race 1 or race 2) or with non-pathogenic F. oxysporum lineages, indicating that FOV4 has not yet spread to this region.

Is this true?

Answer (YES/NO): NO